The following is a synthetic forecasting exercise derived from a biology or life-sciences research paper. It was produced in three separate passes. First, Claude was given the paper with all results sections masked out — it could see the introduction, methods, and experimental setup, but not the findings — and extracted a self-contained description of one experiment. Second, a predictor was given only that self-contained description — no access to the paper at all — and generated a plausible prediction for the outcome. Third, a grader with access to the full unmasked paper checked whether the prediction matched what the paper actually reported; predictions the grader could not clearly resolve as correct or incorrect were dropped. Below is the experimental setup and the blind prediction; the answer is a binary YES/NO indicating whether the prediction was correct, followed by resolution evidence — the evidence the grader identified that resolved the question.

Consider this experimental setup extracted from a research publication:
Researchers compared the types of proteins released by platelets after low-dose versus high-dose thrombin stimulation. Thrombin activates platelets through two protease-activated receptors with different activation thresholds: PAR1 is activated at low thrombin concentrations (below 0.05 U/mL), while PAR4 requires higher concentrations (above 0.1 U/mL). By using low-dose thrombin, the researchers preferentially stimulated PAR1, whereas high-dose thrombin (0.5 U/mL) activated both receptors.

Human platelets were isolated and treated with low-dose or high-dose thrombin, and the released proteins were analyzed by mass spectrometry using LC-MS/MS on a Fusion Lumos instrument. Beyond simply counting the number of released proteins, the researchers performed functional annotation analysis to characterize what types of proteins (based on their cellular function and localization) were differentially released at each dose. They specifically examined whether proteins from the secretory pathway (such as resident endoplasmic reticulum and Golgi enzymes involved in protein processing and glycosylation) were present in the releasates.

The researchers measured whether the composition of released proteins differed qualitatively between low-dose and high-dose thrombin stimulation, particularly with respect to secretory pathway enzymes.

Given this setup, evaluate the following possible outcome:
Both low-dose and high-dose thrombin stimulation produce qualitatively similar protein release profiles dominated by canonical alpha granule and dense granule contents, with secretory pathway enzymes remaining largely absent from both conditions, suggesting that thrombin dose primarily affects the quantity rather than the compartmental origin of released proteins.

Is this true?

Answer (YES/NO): NO